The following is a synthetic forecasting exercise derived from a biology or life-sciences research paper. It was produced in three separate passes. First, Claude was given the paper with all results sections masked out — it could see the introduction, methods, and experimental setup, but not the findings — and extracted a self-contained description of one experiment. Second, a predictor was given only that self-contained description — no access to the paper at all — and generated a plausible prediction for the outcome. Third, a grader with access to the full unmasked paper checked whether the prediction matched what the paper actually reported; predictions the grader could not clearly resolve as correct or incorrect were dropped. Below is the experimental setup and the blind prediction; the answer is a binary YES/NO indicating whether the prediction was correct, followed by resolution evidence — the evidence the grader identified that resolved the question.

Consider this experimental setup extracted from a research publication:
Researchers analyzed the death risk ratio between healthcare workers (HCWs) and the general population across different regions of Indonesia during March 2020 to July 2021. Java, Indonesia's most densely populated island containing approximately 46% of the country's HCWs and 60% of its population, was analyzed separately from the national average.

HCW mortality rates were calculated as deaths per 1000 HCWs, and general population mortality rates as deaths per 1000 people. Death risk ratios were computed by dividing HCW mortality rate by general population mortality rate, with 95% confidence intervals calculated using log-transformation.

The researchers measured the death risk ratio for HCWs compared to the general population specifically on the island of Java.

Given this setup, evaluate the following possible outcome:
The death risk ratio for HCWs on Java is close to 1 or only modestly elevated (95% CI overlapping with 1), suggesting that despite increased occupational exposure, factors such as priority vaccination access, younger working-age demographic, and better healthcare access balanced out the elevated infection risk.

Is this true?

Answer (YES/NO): NO